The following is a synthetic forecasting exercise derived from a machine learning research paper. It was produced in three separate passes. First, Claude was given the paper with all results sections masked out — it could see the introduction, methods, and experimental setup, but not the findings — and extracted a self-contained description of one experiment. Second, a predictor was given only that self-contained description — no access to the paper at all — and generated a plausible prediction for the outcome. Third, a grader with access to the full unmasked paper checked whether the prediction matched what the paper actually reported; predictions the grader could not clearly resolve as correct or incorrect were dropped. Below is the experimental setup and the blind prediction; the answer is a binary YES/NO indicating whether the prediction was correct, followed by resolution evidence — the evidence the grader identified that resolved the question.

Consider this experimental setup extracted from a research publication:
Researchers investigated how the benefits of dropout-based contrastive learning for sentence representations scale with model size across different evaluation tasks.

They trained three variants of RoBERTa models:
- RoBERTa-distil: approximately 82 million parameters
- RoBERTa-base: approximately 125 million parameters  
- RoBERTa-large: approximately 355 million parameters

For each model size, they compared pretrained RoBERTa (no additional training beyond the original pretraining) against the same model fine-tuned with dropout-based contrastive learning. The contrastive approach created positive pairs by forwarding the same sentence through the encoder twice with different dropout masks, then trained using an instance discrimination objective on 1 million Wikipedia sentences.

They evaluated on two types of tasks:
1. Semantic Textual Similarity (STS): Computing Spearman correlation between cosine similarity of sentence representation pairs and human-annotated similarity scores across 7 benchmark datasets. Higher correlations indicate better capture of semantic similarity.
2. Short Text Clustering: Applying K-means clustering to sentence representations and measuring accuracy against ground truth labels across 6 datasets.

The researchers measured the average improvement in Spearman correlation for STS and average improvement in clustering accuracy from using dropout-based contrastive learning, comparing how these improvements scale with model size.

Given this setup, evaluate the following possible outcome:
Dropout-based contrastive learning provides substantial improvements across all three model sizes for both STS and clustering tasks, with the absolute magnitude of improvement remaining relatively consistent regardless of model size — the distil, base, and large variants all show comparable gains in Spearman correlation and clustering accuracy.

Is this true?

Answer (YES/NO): NO